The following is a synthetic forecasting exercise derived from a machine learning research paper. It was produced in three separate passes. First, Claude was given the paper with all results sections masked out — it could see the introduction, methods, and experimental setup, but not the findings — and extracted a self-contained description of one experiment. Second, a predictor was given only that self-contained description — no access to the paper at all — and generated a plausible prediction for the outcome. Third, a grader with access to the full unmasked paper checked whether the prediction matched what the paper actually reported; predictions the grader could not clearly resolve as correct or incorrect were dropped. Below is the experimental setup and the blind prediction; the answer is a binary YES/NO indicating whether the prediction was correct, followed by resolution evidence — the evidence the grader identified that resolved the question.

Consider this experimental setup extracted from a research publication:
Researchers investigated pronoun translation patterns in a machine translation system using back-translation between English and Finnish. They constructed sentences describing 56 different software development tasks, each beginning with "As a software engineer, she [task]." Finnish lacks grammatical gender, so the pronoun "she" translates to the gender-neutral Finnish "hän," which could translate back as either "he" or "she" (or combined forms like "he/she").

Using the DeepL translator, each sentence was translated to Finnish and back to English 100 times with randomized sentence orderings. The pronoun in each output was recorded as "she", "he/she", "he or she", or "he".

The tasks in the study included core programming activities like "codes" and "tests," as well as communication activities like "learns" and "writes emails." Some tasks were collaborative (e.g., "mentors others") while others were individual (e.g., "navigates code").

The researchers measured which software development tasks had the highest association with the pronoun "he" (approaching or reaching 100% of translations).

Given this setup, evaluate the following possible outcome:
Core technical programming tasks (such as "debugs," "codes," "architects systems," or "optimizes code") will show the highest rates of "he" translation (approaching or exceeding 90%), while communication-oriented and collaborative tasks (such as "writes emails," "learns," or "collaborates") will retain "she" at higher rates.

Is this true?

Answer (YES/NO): NO